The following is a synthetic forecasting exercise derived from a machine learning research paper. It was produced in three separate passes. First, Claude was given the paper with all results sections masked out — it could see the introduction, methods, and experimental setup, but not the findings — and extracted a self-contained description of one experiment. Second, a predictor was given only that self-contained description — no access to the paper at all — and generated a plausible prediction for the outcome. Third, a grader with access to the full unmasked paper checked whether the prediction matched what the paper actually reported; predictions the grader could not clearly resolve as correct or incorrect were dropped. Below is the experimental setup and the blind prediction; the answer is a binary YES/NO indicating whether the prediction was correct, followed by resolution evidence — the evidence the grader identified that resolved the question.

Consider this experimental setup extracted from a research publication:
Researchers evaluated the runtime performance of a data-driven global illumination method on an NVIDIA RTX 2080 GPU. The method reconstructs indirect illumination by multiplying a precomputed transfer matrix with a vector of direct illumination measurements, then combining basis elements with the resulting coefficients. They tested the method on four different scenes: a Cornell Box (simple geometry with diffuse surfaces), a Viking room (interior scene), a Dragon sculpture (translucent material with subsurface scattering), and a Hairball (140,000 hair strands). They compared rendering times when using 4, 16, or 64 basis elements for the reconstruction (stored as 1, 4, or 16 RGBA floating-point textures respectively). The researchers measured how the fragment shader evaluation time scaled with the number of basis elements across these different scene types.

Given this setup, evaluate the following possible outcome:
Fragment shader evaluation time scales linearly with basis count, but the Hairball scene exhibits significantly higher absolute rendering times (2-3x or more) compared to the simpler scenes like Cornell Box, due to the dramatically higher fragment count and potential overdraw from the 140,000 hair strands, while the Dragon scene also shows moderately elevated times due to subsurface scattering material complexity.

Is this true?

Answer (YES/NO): YES